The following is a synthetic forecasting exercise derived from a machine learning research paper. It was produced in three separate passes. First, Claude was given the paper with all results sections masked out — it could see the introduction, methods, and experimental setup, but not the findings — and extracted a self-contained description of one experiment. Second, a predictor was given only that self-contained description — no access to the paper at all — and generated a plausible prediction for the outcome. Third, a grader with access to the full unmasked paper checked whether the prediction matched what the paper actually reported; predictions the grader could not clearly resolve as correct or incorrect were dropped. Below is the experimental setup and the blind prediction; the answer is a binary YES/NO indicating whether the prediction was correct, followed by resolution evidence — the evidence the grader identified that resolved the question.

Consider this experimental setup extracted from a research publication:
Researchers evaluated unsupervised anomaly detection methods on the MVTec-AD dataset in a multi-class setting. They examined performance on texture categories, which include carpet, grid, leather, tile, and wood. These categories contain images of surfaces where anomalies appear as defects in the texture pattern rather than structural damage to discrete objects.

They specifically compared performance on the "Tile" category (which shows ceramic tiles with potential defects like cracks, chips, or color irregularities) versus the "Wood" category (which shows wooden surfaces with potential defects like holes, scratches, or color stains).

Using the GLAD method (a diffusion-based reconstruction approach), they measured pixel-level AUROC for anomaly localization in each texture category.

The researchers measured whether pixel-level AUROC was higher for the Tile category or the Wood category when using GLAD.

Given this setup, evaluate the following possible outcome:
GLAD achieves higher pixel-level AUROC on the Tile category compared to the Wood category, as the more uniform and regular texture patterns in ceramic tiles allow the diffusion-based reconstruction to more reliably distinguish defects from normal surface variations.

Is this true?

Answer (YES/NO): YES